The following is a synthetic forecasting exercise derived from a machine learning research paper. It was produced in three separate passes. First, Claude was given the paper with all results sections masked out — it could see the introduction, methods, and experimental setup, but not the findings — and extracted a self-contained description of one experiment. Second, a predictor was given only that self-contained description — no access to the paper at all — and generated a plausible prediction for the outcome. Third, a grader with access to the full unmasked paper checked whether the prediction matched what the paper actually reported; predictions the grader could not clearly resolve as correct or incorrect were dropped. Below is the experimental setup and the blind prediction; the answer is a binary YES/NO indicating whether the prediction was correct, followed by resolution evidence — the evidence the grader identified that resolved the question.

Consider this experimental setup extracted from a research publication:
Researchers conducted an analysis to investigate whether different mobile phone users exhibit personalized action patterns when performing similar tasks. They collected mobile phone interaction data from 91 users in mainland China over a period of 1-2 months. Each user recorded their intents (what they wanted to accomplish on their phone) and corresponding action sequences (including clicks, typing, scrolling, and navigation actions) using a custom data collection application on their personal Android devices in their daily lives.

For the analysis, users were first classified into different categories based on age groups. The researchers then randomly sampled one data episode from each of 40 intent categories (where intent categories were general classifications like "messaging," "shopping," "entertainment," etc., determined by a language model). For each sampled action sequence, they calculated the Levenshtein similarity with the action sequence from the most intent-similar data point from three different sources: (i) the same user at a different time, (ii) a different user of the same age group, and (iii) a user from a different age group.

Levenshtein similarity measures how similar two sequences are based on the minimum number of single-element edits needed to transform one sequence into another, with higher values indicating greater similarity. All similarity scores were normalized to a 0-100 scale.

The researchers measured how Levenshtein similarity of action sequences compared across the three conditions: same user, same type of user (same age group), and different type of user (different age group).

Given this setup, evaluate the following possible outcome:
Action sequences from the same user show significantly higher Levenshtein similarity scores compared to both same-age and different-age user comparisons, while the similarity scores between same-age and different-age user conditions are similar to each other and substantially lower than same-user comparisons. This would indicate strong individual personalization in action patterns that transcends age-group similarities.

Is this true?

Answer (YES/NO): NO